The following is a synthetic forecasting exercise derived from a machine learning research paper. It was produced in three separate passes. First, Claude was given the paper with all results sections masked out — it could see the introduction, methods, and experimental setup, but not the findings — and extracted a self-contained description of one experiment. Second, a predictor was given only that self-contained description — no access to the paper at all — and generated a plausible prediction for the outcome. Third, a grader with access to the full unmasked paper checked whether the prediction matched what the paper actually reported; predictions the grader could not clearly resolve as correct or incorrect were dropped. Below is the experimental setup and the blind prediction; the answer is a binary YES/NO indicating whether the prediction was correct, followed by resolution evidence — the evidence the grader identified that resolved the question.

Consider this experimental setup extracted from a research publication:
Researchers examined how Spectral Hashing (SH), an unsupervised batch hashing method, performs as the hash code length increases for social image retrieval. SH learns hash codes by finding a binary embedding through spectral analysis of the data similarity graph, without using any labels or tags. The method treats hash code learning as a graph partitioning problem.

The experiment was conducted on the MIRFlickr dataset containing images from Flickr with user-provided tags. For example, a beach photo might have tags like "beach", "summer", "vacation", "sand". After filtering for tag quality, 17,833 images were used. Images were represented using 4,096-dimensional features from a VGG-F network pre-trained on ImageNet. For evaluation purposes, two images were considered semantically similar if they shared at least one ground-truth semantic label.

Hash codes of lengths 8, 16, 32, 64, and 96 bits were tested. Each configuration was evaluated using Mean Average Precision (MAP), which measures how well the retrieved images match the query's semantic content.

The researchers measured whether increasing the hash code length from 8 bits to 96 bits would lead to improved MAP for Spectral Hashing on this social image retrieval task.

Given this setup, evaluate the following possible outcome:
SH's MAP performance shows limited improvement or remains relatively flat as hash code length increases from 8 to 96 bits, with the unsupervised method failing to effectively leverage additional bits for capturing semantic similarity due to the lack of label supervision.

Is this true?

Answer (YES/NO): NO